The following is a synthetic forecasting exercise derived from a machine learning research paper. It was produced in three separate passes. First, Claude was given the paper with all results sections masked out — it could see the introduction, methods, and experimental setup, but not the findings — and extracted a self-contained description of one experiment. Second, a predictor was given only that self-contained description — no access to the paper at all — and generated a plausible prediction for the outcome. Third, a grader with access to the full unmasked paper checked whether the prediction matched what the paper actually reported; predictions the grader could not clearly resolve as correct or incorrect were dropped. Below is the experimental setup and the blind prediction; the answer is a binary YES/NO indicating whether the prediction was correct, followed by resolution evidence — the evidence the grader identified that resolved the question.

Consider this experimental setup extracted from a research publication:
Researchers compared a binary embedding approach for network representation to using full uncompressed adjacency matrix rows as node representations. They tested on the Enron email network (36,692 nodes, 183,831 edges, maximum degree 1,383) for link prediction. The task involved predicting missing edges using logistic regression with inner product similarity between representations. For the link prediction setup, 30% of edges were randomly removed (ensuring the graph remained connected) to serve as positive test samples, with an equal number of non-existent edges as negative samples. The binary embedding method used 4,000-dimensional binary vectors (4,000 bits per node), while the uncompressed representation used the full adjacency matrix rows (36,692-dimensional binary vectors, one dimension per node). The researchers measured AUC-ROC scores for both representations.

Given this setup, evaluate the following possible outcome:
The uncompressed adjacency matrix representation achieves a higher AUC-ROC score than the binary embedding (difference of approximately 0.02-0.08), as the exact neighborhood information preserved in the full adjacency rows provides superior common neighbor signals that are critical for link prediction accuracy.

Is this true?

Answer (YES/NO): NO